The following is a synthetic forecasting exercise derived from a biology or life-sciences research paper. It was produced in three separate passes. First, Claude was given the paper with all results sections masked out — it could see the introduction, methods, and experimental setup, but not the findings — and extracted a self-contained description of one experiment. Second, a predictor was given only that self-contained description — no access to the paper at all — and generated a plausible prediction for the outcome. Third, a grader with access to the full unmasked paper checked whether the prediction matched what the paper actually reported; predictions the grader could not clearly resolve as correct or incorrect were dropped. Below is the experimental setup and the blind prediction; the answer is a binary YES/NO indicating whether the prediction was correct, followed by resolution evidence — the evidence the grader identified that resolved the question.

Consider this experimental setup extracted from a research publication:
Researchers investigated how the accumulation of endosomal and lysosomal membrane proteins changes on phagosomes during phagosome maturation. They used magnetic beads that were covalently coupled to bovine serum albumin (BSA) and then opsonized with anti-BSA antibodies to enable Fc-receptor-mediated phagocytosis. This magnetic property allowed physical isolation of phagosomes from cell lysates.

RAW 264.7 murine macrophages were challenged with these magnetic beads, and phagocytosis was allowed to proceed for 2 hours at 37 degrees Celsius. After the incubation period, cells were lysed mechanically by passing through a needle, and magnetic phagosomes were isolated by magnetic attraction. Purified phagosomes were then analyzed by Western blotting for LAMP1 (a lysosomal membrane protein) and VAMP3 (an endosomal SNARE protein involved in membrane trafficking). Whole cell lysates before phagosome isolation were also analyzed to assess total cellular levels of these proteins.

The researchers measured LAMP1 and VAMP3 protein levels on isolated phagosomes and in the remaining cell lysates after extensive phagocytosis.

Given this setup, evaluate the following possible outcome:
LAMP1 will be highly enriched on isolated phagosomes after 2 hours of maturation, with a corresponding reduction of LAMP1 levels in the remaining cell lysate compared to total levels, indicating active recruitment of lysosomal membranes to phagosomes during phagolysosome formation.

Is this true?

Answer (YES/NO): YES